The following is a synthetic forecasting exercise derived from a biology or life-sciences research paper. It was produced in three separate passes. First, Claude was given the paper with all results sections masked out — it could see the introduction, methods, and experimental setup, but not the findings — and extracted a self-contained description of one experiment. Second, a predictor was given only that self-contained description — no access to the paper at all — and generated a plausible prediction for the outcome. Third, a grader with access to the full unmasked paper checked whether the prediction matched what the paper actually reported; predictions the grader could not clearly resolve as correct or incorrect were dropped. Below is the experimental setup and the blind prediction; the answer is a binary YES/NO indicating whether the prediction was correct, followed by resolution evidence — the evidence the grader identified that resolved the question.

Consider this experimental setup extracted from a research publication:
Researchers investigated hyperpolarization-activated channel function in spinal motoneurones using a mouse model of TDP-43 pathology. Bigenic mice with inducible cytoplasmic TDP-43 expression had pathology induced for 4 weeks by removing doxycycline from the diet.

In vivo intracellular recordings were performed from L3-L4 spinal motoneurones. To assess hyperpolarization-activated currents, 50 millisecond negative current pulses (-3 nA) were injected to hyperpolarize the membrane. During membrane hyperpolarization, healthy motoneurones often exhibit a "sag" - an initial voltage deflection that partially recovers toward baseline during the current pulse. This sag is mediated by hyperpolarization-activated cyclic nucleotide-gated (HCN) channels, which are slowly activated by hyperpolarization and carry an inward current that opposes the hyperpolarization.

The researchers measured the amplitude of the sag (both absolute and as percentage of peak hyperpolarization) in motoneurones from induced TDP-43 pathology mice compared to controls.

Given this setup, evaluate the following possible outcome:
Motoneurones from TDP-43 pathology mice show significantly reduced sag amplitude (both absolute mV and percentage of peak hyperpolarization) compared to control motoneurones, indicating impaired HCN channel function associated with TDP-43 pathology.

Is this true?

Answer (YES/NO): NO